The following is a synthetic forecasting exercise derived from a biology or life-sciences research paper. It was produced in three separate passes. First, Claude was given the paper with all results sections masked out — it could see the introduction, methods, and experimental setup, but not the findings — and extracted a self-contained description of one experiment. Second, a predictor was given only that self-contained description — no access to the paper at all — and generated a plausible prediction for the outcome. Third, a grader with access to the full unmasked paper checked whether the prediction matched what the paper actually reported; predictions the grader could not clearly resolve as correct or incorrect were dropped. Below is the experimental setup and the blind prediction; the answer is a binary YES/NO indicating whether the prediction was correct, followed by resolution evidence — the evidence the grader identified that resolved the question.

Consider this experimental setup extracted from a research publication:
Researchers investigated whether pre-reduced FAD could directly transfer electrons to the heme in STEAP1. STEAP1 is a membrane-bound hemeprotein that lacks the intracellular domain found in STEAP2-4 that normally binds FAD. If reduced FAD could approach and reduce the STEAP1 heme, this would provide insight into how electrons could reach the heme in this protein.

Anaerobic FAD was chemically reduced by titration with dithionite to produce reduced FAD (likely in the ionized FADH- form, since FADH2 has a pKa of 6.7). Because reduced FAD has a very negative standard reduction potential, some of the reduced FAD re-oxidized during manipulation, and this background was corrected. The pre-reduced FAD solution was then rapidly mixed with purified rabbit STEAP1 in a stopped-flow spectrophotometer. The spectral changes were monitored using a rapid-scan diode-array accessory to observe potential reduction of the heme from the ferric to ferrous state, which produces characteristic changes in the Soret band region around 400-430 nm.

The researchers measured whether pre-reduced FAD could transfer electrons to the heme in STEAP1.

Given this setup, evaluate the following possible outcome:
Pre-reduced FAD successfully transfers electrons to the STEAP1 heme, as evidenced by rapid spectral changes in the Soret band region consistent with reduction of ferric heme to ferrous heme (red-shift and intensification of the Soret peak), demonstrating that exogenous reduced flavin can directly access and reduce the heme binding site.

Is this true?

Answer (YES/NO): YES